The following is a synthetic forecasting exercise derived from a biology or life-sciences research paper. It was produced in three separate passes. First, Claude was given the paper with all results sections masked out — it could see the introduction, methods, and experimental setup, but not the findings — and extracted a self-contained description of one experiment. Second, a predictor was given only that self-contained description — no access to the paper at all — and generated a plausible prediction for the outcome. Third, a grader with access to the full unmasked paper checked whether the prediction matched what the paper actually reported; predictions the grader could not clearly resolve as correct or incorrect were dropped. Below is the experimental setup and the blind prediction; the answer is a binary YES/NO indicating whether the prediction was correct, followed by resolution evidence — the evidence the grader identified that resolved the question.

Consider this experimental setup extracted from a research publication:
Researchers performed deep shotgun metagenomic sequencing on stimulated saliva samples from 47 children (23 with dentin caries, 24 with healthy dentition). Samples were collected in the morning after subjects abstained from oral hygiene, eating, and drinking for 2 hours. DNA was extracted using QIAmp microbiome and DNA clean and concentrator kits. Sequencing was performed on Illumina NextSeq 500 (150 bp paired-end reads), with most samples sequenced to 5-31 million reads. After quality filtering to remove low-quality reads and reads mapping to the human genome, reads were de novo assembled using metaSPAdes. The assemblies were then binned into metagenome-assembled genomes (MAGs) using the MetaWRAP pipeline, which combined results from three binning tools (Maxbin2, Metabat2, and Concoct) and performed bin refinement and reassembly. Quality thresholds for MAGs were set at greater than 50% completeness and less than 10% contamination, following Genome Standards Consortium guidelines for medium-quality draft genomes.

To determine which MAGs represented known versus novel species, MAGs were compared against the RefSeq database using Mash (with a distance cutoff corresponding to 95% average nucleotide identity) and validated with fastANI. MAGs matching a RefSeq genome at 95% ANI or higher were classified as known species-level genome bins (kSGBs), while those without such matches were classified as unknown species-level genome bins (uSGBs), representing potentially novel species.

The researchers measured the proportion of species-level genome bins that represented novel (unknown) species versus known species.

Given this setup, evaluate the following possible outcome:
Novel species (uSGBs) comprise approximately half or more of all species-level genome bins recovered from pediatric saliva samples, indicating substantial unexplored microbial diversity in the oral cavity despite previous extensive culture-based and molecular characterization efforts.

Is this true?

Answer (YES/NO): NO